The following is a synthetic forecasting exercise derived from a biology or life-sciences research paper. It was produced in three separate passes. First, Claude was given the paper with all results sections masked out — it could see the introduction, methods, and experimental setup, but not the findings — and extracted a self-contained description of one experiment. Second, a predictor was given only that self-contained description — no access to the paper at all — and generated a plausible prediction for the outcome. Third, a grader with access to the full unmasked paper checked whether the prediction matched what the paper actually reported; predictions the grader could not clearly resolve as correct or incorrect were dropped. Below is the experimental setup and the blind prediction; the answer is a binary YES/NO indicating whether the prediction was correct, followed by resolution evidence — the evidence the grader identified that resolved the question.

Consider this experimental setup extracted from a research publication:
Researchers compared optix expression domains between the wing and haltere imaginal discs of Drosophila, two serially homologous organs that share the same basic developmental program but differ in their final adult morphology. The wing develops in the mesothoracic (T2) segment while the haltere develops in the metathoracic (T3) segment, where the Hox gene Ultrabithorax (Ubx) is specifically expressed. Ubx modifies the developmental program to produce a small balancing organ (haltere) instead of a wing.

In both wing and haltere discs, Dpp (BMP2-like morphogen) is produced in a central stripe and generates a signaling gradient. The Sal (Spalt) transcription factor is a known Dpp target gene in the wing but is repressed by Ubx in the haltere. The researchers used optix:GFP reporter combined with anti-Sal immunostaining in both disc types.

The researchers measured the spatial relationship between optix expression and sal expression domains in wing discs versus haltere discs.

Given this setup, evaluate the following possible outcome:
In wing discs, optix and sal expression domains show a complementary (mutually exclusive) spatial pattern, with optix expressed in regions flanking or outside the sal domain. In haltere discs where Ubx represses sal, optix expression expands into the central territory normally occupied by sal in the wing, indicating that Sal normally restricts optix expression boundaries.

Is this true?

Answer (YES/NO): NO